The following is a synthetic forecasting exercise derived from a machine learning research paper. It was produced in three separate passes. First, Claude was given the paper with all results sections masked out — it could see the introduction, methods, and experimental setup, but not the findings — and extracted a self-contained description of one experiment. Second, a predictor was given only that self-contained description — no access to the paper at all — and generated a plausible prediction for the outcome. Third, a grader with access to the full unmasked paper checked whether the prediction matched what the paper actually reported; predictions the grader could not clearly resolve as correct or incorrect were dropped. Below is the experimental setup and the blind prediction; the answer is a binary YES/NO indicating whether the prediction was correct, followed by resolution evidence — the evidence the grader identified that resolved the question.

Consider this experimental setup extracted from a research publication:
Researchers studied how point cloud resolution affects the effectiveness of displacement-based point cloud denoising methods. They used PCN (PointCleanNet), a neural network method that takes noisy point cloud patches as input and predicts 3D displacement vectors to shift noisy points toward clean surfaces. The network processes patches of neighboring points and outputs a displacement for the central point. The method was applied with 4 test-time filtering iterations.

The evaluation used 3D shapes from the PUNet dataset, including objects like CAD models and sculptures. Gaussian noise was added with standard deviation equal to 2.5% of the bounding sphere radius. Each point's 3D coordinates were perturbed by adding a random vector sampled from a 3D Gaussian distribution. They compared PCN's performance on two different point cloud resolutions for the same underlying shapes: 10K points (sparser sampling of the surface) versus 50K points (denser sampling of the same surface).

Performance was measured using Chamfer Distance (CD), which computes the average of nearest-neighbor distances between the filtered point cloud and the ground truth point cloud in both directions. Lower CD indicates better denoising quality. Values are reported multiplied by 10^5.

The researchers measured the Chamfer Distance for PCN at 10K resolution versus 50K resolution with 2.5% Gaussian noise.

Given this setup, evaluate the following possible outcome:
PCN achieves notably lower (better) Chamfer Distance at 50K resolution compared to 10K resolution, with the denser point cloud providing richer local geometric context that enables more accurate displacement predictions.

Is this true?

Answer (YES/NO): YES